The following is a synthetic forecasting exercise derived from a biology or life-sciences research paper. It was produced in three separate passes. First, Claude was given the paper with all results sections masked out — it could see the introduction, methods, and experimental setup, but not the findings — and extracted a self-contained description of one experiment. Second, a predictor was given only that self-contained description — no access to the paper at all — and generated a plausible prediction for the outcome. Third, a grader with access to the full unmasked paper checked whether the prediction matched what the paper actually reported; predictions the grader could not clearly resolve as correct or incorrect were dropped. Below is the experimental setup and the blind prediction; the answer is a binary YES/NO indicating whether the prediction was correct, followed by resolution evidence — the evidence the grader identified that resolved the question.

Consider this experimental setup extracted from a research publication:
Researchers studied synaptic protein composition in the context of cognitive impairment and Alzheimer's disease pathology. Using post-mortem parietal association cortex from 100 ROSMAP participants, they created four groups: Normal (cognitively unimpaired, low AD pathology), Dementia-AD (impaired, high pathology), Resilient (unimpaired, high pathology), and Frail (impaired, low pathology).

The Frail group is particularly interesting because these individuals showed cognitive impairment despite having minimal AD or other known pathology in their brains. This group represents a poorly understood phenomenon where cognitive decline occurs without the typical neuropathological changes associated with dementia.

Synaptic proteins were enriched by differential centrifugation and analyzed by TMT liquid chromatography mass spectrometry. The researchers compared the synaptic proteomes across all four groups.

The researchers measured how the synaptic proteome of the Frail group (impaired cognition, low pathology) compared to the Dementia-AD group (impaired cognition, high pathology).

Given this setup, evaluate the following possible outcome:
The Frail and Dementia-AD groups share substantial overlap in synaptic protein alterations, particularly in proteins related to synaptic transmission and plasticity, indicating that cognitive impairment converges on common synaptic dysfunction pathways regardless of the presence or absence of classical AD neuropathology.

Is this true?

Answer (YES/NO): NO